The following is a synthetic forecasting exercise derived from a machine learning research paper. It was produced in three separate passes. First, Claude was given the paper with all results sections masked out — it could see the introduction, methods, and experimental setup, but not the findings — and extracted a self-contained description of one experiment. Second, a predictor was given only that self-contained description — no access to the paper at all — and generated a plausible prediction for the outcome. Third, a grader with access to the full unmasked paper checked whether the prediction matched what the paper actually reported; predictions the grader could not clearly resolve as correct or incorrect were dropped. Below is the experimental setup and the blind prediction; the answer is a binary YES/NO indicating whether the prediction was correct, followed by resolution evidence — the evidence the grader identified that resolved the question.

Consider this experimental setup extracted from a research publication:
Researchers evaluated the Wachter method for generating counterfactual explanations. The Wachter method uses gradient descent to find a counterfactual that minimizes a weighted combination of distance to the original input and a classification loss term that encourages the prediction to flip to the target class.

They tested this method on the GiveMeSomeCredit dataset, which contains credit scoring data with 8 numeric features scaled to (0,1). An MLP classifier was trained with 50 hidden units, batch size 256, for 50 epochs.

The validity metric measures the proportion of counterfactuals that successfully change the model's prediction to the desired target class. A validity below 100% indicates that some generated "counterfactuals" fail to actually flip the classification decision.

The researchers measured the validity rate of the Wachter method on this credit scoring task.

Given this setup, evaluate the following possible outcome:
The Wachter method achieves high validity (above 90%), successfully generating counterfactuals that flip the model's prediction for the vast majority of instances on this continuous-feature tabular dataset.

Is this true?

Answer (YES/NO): NO